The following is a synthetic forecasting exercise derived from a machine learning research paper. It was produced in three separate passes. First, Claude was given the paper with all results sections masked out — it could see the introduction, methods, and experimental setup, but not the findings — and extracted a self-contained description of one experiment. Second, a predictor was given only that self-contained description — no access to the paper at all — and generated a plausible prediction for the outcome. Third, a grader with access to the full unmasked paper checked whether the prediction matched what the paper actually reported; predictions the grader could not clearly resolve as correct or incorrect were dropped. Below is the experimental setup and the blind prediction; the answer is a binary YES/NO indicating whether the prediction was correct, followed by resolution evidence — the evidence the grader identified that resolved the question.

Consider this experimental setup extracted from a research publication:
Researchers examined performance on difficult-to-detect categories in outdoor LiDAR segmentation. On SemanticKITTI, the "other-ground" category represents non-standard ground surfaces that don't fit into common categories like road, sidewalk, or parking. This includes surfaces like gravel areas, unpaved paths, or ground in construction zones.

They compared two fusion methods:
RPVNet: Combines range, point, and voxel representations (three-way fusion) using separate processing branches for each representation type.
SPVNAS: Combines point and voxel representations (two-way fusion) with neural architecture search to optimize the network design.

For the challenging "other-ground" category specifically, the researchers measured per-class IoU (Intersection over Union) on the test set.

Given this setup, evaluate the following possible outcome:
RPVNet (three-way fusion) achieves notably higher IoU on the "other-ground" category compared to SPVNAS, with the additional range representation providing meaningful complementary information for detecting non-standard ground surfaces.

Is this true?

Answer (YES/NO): NO